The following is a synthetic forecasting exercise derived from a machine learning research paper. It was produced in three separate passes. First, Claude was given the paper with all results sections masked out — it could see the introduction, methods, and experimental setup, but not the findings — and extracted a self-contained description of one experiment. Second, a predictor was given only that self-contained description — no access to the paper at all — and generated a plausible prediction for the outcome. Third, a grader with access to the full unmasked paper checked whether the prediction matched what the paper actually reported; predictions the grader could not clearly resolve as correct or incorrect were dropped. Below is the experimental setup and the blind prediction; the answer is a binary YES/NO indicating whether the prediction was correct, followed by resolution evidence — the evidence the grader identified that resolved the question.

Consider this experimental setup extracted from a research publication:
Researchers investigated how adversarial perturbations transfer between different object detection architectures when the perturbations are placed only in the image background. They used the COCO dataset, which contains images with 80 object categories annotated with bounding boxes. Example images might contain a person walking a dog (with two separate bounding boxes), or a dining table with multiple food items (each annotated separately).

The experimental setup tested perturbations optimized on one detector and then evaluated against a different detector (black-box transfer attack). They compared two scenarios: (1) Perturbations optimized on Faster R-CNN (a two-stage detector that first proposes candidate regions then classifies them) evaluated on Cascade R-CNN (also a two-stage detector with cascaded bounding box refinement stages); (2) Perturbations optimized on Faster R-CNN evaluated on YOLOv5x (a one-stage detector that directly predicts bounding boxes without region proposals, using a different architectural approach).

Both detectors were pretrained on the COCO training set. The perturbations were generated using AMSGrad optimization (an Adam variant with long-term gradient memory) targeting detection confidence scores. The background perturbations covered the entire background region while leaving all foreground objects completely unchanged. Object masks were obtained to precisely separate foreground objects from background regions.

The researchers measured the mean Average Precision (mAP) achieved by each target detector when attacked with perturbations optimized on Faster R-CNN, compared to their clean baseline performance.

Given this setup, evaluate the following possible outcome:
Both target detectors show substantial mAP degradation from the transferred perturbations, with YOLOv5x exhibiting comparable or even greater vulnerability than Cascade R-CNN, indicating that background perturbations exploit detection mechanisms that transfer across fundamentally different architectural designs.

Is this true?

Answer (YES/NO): NO